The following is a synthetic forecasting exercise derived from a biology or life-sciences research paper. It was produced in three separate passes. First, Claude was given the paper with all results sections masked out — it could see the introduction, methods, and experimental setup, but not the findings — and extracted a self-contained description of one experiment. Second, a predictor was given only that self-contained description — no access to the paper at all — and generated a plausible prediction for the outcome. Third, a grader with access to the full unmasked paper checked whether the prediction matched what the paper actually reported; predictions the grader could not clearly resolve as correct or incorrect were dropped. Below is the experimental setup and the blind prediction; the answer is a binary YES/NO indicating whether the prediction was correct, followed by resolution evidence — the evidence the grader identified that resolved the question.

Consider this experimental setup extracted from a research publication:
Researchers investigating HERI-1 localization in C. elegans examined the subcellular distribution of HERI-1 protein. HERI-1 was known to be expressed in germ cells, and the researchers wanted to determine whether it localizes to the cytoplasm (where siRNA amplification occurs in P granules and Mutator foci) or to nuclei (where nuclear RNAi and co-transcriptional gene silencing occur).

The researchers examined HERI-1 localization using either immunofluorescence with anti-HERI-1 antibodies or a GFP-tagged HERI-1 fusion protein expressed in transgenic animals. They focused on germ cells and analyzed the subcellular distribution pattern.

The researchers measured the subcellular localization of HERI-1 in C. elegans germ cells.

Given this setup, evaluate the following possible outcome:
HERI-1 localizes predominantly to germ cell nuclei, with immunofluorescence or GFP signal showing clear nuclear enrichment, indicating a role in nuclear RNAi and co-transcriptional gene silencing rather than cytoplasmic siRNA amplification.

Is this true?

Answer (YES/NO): YES